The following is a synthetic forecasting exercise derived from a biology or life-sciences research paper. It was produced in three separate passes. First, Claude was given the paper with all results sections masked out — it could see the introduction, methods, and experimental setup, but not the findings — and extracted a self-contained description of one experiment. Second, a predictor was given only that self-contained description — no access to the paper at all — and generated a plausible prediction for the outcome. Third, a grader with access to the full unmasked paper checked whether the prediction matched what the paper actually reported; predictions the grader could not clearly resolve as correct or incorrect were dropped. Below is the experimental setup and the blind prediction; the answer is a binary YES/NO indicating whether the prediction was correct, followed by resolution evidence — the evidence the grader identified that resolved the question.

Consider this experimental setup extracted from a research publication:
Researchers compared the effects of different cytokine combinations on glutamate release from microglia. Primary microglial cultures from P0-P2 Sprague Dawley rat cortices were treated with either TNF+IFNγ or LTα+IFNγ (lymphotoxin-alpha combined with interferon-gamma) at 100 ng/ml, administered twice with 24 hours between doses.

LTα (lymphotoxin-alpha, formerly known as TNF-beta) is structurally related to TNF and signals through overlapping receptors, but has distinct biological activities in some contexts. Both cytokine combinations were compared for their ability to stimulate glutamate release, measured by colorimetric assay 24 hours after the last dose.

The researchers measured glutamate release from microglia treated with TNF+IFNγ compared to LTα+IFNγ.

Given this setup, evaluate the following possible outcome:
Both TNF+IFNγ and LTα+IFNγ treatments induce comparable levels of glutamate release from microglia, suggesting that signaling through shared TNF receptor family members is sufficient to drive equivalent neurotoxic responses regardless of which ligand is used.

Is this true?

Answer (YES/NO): YES